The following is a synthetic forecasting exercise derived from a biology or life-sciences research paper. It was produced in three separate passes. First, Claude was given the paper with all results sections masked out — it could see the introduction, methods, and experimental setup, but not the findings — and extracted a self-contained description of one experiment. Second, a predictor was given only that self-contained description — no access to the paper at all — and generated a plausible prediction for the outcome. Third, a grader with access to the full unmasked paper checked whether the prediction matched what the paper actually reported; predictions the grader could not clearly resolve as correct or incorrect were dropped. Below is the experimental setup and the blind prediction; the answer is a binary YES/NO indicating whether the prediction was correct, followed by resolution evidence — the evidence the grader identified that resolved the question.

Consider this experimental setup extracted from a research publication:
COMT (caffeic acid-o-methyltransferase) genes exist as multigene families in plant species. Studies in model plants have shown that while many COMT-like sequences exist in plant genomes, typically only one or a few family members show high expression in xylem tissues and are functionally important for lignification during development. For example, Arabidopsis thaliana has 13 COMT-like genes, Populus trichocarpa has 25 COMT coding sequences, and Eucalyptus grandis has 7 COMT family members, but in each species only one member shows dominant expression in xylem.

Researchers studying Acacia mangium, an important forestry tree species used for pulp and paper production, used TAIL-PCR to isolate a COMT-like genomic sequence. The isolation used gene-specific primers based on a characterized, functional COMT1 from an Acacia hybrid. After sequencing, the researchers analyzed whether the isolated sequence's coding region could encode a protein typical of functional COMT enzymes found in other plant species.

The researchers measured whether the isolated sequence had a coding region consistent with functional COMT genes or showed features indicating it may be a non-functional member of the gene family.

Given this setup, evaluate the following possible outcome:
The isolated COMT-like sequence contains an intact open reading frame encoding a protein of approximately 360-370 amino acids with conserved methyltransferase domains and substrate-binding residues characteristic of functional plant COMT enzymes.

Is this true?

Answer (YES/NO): NO